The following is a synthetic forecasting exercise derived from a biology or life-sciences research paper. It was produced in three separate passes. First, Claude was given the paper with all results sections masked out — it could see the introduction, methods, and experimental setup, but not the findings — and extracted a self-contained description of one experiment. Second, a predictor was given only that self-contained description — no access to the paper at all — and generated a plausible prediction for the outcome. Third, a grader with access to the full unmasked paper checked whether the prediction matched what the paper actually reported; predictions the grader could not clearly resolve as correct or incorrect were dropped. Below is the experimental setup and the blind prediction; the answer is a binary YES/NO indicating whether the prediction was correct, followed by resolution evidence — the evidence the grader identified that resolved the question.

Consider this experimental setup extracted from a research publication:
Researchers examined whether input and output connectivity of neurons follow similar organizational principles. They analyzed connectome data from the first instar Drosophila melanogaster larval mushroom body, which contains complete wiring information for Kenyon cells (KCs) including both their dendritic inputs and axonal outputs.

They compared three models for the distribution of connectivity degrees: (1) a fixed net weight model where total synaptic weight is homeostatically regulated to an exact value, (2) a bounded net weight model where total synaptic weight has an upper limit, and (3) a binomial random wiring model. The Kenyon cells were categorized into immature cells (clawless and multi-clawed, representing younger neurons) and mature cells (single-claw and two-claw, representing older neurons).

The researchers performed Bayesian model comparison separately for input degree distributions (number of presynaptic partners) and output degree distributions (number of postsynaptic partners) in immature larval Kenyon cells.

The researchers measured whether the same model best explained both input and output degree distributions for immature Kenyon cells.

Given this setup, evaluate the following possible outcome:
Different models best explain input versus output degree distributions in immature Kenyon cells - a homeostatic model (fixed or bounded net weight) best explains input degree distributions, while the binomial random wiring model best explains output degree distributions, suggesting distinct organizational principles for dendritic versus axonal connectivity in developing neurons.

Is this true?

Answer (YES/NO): NO